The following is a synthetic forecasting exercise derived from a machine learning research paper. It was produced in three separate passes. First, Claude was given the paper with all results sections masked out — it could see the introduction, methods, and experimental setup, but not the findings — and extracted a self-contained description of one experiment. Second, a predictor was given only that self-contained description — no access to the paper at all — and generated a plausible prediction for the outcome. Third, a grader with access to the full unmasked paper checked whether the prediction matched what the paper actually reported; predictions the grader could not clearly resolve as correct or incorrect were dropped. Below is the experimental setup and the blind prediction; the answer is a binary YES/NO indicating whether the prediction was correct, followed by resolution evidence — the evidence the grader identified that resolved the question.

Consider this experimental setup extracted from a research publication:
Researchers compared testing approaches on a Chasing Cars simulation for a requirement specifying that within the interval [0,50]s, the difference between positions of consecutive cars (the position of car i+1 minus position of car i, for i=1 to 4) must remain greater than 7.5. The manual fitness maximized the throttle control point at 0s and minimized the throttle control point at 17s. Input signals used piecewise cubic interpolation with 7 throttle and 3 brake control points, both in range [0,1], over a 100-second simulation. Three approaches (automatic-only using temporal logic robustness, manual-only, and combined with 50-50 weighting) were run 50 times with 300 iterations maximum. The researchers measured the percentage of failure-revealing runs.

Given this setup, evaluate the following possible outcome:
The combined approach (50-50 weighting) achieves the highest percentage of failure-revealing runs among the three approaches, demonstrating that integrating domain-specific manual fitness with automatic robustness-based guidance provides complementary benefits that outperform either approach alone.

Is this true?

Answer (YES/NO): YES